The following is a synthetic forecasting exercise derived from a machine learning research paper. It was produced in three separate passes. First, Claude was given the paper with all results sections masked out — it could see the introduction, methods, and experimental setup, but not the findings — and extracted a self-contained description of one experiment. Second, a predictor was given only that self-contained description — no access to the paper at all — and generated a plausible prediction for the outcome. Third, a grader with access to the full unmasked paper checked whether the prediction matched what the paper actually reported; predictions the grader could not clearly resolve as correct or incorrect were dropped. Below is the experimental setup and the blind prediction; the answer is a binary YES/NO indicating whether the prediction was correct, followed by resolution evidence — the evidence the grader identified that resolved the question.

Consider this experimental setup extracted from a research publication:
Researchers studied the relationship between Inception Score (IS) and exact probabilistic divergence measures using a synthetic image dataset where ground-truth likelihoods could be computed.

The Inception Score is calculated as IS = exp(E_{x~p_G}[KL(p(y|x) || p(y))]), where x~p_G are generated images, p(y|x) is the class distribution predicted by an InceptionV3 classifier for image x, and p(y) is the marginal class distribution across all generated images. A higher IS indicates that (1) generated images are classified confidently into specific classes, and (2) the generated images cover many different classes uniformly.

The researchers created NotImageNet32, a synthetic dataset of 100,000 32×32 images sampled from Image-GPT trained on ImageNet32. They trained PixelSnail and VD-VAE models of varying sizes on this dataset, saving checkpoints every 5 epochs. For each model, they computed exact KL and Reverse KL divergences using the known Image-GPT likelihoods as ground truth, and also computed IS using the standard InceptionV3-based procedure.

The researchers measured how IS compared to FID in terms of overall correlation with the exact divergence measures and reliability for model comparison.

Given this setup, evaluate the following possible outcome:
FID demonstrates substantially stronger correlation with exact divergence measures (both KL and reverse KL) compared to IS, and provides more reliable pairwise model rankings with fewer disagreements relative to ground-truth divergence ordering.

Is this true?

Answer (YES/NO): YES